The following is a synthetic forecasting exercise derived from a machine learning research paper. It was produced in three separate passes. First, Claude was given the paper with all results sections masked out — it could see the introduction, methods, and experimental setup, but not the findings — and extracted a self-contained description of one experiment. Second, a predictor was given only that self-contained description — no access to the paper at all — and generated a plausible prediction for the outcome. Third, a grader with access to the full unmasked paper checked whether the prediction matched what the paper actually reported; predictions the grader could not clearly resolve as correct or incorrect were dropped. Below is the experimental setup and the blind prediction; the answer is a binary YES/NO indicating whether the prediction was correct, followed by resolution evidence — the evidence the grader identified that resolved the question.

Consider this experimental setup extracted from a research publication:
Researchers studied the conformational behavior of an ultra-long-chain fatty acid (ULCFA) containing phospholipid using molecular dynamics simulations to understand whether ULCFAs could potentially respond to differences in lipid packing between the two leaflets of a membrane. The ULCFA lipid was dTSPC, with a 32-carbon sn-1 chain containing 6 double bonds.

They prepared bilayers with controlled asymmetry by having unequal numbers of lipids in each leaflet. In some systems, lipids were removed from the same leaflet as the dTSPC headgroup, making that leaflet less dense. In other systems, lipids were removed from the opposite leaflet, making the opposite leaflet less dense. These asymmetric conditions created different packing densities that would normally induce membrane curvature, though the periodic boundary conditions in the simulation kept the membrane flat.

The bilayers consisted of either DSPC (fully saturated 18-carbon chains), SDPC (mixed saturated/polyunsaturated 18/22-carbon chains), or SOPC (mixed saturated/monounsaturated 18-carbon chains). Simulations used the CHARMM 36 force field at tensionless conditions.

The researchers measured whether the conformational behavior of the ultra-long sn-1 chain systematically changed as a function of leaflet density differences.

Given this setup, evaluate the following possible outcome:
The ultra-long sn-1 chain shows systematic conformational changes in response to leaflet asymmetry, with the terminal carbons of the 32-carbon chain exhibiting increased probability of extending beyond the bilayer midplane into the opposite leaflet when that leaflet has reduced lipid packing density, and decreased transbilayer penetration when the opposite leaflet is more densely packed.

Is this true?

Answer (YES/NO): YES